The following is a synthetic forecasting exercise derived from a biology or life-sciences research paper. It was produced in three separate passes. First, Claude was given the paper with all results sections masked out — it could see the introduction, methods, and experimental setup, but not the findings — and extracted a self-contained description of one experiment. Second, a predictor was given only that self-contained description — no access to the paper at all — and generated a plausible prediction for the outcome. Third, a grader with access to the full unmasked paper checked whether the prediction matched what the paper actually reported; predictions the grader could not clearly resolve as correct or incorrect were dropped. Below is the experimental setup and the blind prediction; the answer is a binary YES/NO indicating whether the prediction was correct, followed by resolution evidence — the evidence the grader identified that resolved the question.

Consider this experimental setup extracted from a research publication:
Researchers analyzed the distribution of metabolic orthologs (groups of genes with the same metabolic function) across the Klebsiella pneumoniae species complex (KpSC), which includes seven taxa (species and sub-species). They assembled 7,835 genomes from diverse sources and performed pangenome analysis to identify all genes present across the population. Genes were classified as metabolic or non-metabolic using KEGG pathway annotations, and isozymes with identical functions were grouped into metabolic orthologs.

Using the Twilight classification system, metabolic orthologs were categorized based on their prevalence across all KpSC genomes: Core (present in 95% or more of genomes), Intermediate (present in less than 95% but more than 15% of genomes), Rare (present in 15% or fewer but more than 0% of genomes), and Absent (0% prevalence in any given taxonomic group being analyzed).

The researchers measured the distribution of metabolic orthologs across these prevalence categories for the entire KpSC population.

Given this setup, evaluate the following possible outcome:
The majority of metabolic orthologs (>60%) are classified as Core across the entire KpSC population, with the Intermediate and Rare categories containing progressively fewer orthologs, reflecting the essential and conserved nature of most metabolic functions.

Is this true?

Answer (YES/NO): NO